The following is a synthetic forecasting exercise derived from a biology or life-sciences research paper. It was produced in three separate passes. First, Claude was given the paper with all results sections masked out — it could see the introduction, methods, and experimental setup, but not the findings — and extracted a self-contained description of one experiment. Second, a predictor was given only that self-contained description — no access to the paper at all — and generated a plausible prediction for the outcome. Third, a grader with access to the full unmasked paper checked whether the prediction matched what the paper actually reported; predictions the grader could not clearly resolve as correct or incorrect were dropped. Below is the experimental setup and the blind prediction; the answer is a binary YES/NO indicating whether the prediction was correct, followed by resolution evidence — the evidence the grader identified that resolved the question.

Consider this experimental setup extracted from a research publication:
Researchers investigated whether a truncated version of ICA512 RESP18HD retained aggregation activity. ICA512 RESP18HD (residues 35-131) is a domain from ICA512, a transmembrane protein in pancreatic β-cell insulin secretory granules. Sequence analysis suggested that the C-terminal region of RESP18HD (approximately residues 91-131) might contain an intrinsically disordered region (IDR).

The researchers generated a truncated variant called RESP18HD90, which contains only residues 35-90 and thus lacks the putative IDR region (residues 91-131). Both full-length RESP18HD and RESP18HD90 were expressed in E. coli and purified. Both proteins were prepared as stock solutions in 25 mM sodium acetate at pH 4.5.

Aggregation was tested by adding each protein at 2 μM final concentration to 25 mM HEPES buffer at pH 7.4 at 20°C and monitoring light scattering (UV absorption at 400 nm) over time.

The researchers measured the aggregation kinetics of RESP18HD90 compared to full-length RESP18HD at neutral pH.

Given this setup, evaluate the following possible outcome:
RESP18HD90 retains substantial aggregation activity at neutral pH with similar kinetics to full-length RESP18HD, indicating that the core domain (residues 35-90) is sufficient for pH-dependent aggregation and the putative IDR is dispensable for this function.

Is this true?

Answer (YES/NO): NO